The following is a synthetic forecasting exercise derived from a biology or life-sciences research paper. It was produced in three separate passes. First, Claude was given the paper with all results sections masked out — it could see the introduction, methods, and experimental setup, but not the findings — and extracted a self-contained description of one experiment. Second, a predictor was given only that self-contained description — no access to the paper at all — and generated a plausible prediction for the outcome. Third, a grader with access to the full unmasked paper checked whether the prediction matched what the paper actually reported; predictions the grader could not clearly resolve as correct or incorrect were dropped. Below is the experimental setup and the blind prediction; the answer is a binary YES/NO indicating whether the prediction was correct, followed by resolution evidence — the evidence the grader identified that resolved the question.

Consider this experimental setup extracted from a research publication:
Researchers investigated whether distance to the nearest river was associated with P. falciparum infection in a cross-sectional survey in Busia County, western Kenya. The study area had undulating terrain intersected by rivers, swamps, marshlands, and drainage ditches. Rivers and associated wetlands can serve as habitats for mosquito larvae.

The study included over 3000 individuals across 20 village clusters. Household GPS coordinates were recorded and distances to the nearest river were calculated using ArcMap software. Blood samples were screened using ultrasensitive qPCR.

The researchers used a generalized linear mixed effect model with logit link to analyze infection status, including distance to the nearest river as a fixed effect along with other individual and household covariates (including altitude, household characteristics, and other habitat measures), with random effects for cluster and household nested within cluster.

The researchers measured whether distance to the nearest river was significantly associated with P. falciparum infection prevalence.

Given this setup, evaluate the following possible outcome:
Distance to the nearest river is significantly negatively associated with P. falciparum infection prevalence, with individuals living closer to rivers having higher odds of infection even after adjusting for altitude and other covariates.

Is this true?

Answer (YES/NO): NO